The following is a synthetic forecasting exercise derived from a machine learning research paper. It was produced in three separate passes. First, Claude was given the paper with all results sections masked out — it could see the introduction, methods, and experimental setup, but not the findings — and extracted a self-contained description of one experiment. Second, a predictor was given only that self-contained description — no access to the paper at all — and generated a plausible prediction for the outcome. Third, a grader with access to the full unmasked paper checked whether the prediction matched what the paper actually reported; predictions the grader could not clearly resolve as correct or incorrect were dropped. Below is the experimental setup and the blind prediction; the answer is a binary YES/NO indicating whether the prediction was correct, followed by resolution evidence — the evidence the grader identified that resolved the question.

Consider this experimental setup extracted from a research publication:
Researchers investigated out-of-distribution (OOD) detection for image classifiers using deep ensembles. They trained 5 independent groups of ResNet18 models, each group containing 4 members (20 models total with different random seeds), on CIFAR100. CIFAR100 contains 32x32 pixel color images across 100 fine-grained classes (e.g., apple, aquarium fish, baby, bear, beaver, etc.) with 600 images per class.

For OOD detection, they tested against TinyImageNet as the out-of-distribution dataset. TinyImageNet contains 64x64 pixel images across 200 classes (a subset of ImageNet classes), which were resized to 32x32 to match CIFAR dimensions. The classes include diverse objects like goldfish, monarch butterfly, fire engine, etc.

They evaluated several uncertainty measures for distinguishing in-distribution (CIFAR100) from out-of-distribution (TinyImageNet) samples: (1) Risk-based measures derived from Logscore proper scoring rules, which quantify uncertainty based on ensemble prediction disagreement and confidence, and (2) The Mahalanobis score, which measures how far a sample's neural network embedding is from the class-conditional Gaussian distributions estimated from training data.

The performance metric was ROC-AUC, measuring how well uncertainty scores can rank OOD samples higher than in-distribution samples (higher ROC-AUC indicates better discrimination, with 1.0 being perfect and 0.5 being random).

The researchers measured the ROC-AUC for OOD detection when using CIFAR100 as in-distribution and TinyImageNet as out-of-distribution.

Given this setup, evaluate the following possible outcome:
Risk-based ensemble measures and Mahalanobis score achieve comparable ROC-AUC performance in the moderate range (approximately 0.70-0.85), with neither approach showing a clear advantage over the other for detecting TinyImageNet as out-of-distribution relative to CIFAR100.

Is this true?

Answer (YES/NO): NO